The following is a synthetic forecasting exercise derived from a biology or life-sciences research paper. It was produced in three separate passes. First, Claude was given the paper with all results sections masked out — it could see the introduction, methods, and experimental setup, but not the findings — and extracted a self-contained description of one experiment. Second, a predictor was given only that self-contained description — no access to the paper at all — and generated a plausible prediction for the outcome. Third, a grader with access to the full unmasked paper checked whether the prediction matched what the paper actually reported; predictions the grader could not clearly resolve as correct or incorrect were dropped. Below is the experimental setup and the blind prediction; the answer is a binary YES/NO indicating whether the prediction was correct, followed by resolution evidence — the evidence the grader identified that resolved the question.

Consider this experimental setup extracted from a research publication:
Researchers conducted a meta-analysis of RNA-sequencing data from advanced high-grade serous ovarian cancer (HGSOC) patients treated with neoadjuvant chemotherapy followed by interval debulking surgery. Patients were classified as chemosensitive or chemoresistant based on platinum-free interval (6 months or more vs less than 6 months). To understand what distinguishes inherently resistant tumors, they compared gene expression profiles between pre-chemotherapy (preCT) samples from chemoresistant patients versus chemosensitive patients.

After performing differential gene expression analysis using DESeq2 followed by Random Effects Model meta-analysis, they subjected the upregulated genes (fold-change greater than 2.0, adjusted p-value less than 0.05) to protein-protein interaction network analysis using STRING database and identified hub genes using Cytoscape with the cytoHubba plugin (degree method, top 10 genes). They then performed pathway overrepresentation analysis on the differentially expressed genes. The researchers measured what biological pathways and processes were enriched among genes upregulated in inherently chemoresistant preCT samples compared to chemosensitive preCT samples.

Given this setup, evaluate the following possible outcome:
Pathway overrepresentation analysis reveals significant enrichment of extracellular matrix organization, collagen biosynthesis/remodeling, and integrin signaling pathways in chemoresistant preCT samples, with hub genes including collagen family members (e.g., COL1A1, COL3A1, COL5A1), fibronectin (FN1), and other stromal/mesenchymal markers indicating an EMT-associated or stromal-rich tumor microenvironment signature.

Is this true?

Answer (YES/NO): NO